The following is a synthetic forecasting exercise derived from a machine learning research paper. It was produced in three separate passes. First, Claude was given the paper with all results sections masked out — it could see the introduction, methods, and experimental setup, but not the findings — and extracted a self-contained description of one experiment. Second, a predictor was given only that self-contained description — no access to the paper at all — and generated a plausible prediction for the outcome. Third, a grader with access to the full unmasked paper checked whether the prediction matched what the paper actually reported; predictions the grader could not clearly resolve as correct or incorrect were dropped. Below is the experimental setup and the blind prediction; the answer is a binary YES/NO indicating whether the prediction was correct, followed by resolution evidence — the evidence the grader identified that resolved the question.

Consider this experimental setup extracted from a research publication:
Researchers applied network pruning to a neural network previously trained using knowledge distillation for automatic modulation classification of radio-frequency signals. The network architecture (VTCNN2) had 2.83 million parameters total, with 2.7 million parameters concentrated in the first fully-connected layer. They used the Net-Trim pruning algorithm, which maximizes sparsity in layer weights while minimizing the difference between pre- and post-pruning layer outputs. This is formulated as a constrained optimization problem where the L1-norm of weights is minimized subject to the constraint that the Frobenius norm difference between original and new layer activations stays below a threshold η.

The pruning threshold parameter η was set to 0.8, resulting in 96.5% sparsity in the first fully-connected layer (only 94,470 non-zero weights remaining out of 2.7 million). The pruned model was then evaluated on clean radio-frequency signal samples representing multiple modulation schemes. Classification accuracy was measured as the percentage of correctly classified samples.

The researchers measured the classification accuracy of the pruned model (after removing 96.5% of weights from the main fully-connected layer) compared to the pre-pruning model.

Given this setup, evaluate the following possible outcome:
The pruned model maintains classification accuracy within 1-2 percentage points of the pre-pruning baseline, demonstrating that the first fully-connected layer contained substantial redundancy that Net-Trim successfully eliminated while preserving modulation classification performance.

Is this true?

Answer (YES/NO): YES